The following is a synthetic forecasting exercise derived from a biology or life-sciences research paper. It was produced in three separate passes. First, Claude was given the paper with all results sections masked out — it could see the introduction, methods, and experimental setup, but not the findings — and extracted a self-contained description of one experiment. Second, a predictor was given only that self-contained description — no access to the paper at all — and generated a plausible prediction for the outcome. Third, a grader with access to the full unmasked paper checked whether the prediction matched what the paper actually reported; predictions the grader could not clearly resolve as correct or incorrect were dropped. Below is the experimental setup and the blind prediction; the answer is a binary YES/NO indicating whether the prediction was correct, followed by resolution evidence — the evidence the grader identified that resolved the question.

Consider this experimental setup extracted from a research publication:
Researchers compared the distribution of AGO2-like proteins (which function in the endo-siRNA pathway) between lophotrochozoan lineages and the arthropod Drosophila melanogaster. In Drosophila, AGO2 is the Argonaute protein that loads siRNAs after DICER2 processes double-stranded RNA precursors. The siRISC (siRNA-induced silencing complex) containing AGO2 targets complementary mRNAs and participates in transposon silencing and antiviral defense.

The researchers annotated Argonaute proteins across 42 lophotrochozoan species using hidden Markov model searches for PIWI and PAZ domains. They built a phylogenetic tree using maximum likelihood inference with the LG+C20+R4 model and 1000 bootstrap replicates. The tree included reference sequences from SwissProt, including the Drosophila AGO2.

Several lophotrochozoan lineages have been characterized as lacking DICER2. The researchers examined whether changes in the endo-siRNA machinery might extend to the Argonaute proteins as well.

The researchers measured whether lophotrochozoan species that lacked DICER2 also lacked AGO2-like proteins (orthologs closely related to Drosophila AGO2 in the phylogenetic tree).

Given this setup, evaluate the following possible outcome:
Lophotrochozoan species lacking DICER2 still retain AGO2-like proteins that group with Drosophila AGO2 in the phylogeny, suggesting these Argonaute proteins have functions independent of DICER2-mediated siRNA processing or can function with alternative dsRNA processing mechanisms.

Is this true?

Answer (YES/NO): NO